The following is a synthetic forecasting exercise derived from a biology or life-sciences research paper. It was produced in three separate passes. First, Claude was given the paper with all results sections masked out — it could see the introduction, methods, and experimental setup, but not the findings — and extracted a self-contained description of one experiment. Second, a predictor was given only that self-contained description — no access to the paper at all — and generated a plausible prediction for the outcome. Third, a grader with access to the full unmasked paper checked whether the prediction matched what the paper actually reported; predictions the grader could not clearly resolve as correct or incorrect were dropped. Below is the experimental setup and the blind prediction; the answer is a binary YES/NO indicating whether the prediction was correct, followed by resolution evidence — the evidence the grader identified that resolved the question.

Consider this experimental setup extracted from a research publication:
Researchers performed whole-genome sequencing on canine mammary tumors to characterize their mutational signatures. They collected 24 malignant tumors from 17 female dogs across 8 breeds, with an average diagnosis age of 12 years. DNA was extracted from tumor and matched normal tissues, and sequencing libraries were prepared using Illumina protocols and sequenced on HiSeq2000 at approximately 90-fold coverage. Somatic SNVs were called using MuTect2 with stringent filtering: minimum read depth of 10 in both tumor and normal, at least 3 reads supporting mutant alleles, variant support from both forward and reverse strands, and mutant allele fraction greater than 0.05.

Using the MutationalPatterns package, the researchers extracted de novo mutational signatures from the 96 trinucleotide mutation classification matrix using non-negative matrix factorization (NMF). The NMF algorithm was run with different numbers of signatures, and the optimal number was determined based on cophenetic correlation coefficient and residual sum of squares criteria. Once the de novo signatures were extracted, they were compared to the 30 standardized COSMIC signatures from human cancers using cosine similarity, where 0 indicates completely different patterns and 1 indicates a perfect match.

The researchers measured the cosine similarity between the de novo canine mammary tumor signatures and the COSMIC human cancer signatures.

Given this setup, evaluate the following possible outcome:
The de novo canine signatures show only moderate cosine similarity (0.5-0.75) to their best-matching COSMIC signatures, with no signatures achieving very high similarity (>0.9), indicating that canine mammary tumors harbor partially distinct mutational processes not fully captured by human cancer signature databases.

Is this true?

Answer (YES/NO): NO